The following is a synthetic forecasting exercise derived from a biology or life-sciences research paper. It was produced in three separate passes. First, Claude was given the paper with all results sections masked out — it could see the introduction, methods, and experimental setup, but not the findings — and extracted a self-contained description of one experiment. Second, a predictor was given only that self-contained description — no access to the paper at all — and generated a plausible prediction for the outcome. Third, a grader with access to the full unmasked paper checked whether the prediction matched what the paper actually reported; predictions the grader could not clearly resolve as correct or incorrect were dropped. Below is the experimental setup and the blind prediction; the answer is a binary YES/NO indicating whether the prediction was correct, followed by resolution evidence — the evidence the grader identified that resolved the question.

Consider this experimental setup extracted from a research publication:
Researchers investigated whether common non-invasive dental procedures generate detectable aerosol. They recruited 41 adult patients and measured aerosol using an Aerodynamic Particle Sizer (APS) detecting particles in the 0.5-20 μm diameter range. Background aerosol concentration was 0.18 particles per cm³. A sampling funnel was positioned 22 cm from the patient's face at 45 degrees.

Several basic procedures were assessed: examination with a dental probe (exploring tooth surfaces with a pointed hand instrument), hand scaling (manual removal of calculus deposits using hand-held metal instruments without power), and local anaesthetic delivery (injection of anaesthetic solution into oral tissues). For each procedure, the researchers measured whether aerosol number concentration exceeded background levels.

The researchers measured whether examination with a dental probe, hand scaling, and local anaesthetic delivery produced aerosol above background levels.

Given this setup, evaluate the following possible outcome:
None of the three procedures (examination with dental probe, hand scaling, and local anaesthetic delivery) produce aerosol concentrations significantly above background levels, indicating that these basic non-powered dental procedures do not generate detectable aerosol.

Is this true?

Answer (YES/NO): YES